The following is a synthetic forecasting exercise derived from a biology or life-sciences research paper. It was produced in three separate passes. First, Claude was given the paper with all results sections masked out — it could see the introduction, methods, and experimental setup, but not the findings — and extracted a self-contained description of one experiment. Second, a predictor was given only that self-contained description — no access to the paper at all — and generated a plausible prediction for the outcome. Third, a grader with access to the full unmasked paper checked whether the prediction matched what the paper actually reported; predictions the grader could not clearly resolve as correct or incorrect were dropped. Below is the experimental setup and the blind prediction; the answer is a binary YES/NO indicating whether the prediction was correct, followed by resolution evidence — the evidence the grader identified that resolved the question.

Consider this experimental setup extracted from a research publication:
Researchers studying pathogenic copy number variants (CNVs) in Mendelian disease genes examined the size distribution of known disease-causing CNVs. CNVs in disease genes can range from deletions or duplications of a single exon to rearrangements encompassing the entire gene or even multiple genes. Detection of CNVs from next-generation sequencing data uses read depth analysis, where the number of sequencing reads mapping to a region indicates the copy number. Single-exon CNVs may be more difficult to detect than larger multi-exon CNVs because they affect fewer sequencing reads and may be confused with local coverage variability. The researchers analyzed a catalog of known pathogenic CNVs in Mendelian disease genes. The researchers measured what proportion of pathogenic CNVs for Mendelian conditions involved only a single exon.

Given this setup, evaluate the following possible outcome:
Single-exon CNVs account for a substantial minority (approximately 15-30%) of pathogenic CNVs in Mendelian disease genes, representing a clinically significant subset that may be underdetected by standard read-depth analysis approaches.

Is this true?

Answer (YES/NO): YES